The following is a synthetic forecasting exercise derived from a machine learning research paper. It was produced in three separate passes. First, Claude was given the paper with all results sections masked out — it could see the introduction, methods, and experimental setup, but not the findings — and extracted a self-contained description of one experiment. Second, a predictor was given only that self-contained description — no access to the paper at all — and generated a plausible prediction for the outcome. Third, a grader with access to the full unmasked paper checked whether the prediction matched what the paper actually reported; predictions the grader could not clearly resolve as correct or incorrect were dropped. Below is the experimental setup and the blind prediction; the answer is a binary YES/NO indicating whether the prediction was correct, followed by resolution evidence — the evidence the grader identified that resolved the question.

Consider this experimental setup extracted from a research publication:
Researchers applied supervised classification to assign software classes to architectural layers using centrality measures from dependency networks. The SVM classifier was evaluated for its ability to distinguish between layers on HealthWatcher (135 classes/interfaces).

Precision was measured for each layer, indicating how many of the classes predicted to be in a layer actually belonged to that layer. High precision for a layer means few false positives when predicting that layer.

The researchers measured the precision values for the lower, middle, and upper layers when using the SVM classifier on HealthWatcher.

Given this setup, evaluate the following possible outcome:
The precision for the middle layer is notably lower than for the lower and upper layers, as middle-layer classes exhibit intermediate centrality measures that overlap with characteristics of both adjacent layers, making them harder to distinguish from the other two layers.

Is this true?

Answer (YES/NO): YES